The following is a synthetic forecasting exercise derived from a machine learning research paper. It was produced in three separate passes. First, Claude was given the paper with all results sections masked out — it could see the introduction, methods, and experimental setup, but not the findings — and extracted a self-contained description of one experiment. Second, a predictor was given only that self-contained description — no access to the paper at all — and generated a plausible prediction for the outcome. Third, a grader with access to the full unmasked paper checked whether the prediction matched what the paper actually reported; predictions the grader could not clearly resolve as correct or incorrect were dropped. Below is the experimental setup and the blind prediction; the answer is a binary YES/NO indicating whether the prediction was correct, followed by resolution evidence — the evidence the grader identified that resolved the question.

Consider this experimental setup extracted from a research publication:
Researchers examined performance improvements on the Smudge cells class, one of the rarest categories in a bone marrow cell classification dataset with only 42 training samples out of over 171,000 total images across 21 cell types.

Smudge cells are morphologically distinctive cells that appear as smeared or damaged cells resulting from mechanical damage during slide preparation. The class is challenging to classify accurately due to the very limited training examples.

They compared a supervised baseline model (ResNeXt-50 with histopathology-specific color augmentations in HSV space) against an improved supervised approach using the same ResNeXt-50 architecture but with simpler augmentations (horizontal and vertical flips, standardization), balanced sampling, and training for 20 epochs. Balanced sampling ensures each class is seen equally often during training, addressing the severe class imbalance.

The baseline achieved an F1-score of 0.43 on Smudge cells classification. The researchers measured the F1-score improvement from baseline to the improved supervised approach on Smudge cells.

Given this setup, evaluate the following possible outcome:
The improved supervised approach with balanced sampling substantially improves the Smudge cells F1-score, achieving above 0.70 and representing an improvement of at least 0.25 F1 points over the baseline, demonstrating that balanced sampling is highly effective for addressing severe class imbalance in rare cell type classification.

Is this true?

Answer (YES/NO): YES